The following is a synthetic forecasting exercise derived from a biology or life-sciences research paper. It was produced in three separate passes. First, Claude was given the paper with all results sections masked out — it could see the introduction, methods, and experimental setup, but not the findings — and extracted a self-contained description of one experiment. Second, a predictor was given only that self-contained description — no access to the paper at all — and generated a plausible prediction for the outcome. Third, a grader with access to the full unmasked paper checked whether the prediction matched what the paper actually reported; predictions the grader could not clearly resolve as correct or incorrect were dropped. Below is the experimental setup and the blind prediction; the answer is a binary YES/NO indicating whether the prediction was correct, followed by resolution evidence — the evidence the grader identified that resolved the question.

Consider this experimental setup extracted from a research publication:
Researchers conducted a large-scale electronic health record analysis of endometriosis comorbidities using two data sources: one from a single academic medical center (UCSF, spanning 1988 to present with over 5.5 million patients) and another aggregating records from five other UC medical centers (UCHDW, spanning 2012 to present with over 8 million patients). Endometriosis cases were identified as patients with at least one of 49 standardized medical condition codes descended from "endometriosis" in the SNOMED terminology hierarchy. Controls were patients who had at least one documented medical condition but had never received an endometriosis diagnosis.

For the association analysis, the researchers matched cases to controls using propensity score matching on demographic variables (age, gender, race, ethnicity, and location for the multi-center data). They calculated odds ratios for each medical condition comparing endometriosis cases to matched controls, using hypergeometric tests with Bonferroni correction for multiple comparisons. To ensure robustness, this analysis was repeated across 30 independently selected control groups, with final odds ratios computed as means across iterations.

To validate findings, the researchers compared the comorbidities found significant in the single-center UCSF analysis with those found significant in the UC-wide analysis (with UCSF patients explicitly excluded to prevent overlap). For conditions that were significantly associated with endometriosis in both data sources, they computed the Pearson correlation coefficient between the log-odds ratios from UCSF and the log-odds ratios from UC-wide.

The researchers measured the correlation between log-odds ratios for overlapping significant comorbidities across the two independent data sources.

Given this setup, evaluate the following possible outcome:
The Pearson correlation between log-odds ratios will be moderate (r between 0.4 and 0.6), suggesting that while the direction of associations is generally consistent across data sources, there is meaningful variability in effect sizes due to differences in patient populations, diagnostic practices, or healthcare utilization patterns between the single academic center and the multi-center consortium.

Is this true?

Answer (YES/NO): NO